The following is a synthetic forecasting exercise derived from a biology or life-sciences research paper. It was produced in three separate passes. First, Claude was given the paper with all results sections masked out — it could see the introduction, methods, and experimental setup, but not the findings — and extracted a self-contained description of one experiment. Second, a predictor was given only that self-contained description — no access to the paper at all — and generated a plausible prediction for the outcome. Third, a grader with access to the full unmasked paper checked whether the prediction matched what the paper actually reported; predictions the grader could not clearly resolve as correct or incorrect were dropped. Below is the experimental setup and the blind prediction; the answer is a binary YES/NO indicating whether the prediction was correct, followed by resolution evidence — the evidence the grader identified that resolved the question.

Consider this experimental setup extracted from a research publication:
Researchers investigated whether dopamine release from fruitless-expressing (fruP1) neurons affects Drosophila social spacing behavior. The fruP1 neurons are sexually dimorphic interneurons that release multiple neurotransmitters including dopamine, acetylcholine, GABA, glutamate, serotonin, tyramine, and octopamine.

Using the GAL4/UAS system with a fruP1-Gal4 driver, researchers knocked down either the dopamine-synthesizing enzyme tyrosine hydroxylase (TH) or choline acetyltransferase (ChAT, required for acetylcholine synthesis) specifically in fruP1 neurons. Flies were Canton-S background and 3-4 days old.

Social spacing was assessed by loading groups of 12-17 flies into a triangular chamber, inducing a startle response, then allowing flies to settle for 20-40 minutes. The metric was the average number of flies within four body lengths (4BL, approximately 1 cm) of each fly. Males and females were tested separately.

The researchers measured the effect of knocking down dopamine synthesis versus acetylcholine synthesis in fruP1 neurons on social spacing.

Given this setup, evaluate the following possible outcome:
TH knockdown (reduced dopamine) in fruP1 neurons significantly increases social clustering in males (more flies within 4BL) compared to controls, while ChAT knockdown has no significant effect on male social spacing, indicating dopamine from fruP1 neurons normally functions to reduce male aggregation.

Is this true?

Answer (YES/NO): NO